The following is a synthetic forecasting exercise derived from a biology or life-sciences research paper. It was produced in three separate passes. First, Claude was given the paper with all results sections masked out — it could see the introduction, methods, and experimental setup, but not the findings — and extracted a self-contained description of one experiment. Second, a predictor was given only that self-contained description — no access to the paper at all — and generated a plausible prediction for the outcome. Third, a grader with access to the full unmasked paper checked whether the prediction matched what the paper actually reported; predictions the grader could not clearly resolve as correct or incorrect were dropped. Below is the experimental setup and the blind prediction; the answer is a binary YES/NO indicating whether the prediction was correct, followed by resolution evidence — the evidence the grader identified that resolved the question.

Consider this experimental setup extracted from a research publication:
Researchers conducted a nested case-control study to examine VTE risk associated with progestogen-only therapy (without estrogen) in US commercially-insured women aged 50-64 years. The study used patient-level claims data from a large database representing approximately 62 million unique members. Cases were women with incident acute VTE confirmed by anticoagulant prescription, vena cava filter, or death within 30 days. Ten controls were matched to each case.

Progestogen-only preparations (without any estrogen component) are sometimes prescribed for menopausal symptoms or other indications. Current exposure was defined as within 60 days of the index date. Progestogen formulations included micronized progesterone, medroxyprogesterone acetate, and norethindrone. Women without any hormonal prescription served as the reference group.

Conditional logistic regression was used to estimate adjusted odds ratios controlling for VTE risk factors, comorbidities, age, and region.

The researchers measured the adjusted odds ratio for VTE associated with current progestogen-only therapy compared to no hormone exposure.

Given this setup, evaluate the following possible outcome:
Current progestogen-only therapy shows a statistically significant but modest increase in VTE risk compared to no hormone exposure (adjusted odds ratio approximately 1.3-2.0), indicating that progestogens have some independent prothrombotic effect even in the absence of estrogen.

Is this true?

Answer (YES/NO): YES